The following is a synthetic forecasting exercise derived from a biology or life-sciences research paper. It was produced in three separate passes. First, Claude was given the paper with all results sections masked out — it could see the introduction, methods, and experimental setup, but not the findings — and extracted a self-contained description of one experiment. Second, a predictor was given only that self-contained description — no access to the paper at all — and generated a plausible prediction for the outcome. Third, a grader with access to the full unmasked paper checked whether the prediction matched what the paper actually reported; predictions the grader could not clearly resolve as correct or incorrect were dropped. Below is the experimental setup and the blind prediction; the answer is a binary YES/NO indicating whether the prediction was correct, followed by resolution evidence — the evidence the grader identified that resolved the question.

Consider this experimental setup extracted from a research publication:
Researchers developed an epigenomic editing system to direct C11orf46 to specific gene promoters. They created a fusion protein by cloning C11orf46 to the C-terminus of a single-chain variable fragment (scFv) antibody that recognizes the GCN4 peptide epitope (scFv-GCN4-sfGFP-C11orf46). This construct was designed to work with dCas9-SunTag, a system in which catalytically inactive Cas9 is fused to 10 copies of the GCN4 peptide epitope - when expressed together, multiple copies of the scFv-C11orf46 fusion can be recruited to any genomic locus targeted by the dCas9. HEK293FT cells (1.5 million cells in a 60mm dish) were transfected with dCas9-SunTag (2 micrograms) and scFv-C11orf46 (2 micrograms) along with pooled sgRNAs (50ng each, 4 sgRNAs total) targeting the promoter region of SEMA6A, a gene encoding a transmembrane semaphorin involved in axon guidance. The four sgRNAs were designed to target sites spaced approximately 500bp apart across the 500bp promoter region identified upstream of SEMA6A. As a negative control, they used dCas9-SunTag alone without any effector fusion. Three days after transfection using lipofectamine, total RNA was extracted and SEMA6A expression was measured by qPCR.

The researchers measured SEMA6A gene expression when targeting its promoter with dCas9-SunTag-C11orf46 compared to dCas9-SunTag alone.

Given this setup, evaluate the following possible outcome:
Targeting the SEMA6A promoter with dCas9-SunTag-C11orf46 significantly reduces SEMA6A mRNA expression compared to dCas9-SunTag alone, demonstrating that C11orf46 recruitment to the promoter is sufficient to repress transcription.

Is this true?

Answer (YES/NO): YES